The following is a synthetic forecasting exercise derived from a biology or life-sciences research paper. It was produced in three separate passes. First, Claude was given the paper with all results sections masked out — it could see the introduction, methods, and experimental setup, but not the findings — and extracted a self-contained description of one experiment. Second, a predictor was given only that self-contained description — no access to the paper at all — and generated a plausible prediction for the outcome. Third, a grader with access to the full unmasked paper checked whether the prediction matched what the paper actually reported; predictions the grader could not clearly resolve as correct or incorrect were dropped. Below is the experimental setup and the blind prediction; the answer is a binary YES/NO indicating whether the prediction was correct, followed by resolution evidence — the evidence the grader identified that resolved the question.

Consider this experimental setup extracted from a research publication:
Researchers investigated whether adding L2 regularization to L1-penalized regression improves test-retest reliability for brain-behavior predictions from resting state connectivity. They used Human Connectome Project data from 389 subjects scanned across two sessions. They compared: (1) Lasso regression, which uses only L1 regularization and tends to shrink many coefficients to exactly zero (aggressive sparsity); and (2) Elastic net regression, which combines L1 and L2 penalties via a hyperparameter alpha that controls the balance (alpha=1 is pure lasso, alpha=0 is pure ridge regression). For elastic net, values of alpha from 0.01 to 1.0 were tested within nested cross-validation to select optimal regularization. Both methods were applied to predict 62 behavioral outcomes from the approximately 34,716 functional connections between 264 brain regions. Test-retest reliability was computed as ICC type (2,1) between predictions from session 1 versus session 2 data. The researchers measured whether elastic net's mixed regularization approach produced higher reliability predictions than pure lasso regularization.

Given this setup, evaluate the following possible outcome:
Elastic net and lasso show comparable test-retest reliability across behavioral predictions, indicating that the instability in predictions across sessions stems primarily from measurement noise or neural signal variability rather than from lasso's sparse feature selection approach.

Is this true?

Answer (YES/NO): YES